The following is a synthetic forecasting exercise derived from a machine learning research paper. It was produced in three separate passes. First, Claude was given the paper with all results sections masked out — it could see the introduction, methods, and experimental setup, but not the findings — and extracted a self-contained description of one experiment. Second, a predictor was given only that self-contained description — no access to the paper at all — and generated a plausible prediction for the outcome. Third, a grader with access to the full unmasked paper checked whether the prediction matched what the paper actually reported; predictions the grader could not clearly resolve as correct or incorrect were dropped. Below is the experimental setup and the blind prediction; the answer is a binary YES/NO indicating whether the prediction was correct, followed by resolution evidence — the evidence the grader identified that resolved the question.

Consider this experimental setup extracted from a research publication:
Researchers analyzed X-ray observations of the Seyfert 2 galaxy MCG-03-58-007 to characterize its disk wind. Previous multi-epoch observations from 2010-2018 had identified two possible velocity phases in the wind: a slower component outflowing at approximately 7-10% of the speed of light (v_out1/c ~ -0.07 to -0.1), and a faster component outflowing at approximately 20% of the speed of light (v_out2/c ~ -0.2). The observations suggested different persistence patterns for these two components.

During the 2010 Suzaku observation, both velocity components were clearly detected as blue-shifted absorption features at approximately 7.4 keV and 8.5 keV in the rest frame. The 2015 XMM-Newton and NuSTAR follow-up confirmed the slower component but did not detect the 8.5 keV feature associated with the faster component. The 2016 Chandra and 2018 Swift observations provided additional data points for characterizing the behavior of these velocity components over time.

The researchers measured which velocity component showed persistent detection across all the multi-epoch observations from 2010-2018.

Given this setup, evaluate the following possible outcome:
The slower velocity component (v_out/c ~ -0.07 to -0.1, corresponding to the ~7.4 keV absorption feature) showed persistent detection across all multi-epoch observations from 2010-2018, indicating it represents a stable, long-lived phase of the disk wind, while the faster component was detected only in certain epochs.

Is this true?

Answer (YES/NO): YES